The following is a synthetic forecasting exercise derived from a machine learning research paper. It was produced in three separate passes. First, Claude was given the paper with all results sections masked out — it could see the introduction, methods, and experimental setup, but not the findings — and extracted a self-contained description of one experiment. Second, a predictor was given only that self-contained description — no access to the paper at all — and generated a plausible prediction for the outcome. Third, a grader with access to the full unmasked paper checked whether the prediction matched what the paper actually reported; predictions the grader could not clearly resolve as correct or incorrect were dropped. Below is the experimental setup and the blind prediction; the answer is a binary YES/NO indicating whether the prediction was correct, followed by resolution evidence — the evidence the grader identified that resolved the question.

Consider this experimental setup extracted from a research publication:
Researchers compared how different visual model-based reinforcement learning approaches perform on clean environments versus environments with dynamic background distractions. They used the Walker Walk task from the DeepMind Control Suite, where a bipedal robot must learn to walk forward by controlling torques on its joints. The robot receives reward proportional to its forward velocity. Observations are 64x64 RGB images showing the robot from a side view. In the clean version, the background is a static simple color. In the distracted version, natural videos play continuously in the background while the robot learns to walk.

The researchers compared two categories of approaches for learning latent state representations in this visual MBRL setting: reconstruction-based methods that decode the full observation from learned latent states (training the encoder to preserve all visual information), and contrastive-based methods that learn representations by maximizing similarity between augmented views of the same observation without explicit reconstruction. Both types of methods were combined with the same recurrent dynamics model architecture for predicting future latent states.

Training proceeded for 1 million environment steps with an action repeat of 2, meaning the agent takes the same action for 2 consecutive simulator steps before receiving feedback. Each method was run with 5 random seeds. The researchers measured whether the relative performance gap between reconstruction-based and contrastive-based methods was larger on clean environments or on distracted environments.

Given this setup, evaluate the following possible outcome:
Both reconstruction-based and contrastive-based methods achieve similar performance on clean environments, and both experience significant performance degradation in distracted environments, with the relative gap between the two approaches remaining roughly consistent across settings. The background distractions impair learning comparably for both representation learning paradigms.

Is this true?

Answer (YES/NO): NO